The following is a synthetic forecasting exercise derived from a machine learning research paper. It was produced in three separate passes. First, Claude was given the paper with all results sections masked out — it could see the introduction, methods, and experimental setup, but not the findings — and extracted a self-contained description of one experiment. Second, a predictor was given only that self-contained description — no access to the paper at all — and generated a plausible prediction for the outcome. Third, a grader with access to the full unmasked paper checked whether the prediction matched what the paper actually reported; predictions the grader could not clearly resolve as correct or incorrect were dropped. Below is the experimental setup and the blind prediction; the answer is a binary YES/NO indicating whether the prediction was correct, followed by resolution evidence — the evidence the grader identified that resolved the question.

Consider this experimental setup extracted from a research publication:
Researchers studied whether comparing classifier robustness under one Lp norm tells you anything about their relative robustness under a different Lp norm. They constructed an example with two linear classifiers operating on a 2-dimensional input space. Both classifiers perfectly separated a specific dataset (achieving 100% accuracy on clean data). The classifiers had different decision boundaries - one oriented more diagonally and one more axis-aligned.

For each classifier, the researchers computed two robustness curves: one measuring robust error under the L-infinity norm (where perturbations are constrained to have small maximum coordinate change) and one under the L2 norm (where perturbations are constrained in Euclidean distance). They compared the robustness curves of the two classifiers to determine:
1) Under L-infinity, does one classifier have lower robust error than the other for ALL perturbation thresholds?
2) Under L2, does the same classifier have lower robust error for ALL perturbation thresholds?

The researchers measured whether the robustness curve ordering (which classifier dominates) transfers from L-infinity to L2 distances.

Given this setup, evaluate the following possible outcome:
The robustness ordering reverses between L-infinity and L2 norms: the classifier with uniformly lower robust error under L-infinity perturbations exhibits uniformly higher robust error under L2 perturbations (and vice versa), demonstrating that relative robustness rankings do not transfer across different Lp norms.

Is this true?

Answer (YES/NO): NO